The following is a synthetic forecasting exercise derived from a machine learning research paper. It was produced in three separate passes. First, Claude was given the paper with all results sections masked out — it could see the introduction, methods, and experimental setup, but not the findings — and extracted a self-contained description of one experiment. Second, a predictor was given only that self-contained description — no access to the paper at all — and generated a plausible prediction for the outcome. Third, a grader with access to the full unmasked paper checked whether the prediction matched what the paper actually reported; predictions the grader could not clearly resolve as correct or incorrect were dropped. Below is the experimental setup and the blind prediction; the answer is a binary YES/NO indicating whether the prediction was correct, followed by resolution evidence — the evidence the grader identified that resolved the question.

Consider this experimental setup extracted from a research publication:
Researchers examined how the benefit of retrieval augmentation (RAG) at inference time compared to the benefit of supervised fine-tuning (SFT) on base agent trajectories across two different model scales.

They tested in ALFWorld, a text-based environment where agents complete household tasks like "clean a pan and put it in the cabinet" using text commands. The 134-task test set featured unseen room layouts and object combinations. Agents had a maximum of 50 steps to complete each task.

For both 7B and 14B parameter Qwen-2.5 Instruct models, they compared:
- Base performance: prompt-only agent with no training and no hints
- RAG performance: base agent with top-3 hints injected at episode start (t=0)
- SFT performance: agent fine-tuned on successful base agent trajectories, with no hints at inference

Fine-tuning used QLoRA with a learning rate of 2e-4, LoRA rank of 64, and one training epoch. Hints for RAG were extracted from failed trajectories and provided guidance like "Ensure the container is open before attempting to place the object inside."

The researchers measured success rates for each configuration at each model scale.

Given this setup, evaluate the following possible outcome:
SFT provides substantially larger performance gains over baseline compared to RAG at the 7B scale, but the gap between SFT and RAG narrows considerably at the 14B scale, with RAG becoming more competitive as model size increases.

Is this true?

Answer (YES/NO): NO